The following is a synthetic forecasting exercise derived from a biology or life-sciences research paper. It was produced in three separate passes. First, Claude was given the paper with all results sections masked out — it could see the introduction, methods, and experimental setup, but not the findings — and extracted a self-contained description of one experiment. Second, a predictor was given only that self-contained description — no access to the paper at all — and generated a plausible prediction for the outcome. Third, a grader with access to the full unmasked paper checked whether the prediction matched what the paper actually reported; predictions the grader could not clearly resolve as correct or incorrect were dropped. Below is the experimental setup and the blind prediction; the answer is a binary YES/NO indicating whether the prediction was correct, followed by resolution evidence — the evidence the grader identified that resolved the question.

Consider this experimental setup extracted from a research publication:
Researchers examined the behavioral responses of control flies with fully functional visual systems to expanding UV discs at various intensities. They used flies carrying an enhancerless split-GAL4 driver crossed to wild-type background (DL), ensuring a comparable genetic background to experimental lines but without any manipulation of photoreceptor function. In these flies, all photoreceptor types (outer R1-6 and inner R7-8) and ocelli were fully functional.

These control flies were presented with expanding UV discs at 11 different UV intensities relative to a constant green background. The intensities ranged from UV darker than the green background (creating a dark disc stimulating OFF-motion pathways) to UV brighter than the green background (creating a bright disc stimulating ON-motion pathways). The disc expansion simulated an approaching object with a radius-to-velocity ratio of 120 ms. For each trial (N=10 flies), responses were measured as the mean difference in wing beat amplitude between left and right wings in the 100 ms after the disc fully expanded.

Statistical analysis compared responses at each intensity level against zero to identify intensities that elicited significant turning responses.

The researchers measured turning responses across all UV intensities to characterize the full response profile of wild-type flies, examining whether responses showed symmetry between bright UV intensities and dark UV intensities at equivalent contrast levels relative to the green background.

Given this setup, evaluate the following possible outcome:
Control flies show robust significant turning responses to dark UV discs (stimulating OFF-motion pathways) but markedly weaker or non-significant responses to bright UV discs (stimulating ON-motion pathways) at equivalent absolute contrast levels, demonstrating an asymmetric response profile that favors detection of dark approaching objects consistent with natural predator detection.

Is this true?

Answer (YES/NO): NO